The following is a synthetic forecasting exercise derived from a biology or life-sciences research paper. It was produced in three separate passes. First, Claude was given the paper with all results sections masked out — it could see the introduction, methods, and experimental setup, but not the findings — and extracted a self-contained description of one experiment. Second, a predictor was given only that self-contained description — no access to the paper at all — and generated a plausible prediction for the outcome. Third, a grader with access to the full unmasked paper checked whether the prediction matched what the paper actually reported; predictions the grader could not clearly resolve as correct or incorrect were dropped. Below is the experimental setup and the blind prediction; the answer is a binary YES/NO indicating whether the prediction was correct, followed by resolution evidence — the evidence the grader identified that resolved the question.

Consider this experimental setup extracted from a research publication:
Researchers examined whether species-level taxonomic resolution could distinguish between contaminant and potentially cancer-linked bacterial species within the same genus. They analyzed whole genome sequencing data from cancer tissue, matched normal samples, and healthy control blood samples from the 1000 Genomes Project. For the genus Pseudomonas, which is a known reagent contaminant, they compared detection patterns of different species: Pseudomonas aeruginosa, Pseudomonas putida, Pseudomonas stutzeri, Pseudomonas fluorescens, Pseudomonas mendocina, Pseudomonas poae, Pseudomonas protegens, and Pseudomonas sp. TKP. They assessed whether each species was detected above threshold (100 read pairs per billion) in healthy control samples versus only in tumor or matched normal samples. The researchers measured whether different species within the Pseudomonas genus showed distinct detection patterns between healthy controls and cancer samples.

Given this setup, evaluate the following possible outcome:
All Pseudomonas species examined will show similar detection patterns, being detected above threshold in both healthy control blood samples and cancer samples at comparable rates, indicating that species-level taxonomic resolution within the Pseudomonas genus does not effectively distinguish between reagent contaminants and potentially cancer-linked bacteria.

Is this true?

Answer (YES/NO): NO